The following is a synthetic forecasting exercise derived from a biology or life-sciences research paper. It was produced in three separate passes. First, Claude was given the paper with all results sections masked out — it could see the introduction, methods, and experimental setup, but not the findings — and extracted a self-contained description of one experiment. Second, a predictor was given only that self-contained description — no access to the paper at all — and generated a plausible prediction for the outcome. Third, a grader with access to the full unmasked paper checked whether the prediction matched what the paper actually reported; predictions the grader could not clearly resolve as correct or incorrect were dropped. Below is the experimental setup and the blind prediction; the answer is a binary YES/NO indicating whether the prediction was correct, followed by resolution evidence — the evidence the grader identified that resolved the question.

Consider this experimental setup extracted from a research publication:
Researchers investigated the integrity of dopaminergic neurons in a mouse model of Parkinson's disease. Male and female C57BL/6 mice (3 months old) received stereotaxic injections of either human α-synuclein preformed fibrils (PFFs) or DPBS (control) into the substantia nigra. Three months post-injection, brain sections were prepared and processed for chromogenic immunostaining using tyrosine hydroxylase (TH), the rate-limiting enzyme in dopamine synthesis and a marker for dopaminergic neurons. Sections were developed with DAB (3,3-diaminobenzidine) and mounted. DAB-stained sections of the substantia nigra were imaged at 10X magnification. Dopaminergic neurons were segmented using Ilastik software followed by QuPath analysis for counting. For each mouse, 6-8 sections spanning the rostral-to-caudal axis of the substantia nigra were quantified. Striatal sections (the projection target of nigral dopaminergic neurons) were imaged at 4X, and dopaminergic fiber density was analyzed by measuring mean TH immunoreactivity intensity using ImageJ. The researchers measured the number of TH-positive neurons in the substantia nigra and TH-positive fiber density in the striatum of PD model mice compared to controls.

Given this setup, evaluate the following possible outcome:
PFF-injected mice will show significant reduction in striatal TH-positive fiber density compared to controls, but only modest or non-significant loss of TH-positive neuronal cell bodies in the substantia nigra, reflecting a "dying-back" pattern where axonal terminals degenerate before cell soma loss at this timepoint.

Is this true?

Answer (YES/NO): NO